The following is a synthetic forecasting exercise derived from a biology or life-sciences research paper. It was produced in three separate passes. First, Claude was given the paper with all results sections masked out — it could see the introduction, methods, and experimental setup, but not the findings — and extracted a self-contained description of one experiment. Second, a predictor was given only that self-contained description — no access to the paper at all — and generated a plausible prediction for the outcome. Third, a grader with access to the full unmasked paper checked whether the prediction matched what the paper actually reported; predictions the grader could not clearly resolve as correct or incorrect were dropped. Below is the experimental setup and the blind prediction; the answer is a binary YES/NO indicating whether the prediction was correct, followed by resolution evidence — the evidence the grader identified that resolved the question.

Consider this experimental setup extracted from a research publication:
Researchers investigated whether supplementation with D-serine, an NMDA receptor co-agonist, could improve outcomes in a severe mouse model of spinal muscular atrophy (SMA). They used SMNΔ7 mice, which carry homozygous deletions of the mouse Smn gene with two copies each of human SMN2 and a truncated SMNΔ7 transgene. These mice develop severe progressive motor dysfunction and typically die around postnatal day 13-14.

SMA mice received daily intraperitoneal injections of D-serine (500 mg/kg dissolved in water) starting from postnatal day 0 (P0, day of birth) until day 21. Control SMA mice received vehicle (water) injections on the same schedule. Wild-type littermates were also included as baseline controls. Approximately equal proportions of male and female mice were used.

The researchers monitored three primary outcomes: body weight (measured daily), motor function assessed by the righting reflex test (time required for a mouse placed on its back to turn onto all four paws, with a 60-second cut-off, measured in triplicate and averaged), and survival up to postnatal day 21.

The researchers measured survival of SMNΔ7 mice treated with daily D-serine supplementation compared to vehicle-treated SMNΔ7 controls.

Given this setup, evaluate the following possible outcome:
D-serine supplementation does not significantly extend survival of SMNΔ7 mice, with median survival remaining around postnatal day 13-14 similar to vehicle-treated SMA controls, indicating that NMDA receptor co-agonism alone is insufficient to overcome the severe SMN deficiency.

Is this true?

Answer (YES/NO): YES